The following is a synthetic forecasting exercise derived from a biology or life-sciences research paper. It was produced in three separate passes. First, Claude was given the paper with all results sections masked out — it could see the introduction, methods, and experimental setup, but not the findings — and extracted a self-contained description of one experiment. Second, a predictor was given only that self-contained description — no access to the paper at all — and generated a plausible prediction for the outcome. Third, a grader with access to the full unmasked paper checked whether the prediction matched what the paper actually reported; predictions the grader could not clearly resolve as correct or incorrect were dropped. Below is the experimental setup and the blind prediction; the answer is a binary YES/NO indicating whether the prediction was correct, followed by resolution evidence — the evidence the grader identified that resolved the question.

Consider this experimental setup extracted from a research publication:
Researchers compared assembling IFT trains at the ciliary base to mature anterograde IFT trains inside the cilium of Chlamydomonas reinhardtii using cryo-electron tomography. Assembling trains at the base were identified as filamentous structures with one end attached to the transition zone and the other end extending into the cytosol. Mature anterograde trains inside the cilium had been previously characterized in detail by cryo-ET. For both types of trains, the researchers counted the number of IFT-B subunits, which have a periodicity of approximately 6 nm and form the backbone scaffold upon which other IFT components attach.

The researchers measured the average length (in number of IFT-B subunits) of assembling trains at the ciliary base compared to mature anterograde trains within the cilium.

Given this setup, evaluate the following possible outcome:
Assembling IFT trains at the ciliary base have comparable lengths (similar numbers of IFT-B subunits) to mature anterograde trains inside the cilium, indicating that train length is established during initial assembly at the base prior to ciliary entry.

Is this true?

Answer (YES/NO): NO